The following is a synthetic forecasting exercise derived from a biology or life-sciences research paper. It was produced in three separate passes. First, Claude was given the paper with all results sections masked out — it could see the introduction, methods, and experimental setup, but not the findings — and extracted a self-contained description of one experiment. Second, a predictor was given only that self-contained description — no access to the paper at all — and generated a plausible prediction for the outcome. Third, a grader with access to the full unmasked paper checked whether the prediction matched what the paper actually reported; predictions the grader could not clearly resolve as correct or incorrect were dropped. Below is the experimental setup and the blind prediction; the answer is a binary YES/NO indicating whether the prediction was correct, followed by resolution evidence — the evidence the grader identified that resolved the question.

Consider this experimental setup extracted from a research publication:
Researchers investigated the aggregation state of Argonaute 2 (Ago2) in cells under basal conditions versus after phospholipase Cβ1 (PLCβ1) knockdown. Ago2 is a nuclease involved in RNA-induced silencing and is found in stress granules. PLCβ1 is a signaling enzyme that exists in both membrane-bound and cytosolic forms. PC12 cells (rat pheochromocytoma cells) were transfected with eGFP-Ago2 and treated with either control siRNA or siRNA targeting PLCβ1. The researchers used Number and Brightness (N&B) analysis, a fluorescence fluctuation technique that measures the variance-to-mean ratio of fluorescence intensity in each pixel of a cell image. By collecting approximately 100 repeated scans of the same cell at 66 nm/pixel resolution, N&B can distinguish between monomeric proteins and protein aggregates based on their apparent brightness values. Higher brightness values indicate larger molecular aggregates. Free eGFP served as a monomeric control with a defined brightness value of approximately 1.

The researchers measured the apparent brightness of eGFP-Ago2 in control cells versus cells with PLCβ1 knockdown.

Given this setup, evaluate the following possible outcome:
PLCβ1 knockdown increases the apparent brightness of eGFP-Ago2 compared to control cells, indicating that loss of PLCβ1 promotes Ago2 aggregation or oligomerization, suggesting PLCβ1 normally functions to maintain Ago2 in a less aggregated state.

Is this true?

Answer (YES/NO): YES